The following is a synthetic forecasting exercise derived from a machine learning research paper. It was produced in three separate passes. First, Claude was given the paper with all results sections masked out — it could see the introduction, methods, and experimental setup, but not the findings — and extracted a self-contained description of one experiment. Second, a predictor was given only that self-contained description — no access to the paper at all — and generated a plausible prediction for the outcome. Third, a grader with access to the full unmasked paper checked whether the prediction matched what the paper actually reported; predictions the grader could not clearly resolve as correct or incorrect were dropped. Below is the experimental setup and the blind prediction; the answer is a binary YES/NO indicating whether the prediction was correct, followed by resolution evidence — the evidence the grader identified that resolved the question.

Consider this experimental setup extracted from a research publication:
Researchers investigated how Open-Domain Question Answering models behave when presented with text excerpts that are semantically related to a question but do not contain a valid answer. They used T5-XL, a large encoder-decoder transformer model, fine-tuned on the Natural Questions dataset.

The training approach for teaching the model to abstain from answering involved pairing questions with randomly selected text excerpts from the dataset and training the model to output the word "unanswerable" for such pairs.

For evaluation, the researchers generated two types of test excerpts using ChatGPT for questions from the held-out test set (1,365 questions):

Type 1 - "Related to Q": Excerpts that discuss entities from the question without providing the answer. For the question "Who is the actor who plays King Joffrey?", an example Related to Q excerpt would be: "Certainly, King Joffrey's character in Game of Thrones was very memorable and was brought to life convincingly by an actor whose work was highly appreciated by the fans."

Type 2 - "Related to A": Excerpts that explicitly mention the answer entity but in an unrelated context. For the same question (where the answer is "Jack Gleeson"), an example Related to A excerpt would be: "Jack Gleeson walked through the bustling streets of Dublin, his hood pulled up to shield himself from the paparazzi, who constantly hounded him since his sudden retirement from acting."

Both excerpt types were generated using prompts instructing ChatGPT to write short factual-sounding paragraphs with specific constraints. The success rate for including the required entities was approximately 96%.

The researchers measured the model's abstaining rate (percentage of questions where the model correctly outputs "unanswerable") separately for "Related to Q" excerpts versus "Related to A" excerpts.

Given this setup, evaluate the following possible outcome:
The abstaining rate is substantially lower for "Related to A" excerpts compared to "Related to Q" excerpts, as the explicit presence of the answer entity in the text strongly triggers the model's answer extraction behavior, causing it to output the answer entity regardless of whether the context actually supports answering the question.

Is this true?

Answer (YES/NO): NO